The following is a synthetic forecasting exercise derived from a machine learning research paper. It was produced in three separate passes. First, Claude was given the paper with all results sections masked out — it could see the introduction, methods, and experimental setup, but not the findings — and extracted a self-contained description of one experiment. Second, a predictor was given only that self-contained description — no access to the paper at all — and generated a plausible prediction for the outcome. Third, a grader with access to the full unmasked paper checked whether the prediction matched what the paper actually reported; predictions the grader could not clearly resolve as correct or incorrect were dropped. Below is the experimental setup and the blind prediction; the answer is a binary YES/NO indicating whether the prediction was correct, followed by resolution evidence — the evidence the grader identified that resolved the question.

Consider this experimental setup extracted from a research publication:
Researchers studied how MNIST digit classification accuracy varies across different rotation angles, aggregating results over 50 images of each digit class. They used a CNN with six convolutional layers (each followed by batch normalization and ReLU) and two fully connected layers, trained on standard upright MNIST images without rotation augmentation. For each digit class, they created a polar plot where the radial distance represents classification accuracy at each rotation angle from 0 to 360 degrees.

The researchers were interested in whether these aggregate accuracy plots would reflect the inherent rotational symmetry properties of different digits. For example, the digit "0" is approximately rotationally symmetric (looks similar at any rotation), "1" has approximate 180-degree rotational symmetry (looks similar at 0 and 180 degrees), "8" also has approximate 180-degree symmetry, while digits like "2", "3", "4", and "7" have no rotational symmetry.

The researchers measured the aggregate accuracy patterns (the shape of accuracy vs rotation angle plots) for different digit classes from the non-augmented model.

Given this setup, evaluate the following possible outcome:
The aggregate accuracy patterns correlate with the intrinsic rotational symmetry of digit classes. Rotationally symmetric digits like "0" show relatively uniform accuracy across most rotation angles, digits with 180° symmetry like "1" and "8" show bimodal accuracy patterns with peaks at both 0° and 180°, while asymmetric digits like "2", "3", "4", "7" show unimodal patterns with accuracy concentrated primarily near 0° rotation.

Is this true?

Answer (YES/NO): YES